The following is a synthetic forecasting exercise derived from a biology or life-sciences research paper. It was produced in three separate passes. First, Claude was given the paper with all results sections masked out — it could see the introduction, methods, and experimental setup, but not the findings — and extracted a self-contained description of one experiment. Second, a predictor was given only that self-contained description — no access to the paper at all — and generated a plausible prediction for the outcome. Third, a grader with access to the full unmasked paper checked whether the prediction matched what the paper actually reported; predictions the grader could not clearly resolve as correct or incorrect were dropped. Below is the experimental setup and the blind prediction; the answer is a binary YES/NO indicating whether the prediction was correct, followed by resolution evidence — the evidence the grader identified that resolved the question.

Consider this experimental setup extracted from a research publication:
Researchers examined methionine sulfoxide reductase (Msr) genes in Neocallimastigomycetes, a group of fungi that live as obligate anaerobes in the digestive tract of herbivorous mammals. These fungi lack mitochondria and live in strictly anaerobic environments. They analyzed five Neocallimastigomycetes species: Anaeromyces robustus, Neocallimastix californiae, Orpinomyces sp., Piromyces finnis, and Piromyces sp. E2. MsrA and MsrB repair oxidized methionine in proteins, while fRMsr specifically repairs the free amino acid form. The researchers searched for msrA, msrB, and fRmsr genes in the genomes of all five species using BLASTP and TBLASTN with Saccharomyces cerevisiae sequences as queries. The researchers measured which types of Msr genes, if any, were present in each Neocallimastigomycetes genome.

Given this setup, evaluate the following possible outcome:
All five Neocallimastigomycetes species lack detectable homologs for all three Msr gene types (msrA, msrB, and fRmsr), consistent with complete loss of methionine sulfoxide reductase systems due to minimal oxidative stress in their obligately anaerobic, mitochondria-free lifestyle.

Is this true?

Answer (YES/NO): NO